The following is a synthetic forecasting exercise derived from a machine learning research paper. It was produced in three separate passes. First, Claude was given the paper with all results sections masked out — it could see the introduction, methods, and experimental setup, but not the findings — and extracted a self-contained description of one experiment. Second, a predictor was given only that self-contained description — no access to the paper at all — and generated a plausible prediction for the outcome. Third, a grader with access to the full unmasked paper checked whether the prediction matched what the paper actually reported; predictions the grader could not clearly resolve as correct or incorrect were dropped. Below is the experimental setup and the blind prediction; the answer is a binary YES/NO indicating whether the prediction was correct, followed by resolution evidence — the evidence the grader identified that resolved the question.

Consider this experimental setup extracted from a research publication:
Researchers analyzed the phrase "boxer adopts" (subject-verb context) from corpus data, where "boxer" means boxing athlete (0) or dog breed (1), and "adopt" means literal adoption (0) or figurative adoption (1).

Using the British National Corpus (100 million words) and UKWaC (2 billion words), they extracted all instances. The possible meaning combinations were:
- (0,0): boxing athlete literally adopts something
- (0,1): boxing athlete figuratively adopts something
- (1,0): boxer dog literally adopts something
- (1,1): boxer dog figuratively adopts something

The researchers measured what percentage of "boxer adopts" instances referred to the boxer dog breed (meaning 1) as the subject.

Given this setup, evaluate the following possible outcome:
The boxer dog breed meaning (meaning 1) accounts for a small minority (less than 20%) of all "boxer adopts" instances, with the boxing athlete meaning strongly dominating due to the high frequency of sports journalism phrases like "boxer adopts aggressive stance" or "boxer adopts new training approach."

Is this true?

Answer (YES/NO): NO